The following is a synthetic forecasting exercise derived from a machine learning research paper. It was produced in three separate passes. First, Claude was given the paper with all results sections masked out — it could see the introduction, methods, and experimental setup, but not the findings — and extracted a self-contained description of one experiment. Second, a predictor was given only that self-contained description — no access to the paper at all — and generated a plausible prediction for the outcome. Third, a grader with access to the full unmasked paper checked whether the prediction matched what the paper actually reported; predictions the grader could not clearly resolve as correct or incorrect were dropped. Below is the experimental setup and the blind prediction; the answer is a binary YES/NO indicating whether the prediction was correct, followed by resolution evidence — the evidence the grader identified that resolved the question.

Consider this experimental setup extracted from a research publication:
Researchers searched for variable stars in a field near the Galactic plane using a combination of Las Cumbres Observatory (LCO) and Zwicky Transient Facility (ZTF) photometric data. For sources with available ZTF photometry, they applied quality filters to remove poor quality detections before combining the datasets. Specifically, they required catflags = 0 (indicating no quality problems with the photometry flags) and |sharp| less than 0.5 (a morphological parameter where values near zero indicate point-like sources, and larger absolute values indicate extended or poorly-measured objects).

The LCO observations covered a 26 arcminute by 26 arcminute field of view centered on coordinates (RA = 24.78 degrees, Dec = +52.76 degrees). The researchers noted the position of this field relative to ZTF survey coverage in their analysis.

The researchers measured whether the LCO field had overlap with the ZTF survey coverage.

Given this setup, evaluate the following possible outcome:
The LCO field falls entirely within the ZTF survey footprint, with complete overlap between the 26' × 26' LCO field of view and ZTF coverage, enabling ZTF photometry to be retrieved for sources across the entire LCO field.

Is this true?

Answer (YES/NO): NO